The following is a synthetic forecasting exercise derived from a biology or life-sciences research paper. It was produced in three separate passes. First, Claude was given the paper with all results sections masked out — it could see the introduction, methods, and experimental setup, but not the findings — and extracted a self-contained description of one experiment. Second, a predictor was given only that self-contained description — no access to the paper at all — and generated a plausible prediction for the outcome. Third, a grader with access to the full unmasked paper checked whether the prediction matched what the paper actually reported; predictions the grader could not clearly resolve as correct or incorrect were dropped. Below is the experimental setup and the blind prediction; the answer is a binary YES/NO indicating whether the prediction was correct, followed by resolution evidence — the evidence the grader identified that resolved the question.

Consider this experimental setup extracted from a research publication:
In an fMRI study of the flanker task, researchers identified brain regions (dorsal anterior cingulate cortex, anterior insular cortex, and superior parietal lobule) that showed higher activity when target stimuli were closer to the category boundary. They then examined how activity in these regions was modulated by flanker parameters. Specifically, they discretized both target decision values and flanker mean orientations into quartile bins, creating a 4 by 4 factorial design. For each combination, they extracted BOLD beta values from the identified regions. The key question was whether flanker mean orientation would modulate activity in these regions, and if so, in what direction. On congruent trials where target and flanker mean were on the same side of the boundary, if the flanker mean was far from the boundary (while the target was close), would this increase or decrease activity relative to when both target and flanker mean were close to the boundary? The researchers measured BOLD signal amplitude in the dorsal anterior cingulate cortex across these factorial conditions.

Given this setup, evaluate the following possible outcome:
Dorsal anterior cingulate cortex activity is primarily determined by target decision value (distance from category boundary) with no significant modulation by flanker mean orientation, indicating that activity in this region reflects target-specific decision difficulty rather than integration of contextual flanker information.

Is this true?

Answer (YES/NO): NO